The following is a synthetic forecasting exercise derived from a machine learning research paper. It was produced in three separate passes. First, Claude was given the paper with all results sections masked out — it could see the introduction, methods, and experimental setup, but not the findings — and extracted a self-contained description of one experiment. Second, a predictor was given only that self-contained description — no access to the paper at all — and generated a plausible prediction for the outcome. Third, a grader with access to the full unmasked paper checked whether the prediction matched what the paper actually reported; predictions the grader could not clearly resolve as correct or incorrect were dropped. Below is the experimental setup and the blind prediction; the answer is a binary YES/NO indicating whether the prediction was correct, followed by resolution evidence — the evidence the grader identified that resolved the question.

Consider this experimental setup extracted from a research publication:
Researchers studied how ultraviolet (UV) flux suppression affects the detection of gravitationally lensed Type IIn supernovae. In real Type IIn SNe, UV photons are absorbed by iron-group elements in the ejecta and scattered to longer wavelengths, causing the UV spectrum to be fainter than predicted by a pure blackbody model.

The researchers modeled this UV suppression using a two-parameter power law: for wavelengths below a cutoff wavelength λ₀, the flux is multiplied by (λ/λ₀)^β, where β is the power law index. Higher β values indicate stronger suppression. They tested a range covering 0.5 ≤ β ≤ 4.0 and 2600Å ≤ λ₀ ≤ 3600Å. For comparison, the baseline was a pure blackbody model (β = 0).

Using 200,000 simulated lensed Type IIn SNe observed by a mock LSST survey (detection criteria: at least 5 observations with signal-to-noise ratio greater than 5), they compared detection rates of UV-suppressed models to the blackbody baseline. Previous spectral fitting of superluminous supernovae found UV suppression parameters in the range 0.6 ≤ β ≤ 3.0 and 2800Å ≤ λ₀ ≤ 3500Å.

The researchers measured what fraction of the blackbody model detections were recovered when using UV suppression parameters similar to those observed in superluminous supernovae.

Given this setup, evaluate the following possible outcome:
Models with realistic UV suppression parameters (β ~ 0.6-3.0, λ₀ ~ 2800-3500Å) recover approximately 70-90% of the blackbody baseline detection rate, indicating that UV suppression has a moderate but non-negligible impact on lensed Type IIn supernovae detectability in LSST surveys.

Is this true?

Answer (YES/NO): NO